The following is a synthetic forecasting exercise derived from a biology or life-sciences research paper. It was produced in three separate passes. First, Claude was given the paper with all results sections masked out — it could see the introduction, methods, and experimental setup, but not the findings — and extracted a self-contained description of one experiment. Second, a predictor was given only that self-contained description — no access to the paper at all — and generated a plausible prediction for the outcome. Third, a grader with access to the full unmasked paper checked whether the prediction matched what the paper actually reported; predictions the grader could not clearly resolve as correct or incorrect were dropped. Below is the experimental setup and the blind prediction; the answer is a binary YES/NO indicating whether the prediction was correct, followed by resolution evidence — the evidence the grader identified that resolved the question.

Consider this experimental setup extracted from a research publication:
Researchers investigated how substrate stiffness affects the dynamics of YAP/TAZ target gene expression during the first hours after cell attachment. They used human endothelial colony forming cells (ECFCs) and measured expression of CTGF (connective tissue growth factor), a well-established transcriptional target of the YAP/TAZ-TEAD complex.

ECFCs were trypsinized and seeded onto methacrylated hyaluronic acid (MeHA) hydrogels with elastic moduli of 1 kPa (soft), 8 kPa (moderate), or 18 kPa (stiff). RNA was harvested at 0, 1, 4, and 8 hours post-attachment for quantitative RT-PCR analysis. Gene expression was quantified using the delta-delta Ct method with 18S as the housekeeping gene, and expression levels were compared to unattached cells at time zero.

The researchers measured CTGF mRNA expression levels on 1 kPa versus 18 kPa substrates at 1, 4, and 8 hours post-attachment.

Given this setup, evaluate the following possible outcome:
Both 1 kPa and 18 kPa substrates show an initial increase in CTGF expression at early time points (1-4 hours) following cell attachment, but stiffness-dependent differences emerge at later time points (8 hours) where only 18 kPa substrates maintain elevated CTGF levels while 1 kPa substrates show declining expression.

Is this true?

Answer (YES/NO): NO